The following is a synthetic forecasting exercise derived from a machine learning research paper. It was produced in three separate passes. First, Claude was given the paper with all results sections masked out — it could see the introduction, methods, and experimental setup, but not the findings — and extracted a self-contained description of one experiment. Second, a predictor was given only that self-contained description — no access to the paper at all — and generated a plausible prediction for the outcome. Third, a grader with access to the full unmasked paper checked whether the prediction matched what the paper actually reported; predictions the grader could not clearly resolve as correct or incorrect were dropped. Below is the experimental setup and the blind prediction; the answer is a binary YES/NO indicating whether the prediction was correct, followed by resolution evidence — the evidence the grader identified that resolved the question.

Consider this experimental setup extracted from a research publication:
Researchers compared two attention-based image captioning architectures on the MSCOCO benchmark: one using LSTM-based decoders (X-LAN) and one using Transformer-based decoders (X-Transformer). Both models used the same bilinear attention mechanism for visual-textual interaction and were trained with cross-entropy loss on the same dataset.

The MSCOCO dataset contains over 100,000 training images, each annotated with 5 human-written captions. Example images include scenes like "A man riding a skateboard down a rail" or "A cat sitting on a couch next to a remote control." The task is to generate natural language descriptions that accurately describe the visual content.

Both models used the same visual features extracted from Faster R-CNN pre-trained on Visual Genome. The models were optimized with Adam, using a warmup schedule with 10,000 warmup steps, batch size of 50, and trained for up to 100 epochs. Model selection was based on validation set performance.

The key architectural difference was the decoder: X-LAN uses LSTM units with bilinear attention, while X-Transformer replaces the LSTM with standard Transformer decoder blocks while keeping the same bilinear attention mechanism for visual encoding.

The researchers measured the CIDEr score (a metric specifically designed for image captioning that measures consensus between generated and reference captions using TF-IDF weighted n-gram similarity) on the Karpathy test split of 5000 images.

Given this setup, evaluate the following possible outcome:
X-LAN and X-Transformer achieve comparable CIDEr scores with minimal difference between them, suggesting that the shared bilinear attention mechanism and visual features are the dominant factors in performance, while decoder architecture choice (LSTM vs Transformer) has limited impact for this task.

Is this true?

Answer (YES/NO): YES